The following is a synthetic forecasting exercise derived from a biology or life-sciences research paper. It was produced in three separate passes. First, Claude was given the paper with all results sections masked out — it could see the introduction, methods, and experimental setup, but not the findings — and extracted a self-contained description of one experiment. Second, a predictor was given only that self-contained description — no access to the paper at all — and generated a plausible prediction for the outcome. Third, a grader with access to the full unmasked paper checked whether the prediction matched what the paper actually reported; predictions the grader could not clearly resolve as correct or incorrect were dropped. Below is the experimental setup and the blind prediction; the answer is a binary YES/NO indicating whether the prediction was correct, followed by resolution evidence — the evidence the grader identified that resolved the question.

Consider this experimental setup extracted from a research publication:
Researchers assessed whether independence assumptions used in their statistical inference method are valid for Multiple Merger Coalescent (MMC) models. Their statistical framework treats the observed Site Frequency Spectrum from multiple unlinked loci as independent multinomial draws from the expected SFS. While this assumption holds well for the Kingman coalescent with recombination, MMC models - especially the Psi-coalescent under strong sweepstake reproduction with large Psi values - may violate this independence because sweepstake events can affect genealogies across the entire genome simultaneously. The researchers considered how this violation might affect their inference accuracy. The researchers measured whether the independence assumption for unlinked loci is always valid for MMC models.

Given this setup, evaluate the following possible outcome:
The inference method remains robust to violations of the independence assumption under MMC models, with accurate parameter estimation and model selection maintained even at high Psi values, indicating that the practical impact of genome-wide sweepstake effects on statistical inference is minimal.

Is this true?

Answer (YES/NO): NO